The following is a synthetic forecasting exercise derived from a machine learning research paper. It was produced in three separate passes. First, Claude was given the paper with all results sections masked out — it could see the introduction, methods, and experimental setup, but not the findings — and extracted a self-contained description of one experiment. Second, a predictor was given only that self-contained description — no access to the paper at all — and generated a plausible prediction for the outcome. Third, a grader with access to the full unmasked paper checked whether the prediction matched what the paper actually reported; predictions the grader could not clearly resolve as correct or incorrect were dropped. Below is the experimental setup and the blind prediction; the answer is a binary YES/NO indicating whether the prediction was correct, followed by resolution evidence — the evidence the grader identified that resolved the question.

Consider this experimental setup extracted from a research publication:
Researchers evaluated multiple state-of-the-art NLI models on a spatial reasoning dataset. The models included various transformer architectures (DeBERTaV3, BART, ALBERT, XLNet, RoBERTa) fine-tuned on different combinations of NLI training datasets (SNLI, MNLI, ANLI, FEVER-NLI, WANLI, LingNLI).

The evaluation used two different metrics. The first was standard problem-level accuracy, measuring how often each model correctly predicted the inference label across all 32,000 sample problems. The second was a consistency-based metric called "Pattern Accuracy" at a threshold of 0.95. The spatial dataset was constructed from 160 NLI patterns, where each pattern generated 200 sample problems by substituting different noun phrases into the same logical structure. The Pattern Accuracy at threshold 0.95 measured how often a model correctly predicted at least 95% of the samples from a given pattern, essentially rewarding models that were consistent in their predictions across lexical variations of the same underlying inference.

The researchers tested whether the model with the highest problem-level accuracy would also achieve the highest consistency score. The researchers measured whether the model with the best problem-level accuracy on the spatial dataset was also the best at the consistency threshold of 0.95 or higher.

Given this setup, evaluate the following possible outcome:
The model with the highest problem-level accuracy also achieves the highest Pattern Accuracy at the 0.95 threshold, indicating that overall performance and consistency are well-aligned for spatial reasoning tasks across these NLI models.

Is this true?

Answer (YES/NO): NO